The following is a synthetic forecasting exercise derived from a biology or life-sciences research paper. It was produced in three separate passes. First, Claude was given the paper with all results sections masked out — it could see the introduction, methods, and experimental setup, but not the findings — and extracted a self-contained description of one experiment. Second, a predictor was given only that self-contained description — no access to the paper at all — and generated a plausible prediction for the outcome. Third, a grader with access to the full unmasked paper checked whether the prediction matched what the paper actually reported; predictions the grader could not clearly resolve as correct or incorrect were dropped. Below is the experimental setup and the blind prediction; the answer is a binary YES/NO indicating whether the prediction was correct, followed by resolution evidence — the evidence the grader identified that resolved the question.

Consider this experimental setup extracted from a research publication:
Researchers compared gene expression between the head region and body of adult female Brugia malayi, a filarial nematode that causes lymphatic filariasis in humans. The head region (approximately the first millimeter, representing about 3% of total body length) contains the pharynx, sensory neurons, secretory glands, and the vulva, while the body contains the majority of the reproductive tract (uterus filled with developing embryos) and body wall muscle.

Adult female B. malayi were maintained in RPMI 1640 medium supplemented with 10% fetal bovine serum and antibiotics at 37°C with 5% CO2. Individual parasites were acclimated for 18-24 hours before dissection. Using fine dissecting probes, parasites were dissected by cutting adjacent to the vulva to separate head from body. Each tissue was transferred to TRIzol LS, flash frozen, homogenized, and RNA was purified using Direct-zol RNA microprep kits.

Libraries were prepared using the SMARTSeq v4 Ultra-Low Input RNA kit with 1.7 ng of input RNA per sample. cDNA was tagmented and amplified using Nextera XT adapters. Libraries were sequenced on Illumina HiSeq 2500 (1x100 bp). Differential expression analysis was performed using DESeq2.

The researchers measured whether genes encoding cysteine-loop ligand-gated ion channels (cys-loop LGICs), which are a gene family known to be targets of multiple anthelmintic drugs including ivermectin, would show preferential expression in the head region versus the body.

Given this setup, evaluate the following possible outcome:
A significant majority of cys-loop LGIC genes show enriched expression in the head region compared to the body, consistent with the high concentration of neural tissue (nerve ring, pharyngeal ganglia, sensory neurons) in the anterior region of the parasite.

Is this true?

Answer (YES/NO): NO